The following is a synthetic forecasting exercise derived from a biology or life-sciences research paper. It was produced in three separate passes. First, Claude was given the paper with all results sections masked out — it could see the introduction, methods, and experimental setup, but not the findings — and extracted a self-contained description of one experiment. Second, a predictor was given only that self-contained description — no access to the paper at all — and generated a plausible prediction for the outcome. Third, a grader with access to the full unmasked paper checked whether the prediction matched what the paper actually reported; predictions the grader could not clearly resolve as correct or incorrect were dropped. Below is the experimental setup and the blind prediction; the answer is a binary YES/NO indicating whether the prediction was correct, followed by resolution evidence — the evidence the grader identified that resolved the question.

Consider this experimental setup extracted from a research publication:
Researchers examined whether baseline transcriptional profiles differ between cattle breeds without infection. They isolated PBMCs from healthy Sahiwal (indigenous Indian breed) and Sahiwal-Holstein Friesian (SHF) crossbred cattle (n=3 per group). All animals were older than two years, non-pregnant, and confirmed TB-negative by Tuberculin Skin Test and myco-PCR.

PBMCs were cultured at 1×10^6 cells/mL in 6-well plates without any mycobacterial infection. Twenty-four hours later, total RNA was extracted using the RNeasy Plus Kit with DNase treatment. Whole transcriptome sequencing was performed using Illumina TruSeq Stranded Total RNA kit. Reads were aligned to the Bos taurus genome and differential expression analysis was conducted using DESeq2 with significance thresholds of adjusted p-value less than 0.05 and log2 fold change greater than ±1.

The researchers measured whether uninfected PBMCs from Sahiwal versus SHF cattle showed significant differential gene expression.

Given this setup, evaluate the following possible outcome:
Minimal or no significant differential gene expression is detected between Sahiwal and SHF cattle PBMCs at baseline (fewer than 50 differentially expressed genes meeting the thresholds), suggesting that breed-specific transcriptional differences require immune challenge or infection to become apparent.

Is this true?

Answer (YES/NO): NO